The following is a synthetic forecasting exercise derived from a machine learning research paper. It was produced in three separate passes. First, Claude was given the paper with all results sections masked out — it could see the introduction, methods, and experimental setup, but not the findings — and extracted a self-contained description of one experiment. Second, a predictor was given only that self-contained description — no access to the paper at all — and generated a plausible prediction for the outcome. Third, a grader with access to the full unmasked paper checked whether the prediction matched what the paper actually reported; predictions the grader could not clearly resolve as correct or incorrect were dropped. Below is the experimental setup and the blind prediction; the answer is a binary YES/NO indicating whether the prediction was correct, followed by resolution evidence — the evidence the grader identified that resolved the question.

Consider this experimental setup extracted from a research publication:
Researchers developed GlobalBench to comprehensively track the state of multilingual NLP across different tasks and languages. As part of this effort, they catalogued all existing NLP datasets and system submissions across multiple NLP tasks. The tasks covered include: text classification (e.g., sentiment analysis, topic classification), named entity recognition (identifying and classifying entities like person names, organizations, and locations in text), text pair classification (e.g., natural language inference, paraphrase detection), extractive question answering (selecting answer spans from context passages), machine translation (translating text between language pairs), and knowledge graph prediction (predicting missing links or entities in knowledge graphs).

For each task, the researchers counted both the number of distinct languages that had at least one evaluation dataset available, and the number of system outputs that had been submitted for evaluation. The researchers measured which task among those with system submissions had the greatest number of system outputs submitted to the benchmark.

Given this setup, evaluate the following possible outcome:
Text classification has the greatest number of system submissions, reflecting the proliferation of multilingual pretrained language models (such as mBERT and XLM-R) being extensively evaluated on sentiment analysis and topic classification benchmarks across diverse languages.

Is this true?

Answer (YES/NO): NO